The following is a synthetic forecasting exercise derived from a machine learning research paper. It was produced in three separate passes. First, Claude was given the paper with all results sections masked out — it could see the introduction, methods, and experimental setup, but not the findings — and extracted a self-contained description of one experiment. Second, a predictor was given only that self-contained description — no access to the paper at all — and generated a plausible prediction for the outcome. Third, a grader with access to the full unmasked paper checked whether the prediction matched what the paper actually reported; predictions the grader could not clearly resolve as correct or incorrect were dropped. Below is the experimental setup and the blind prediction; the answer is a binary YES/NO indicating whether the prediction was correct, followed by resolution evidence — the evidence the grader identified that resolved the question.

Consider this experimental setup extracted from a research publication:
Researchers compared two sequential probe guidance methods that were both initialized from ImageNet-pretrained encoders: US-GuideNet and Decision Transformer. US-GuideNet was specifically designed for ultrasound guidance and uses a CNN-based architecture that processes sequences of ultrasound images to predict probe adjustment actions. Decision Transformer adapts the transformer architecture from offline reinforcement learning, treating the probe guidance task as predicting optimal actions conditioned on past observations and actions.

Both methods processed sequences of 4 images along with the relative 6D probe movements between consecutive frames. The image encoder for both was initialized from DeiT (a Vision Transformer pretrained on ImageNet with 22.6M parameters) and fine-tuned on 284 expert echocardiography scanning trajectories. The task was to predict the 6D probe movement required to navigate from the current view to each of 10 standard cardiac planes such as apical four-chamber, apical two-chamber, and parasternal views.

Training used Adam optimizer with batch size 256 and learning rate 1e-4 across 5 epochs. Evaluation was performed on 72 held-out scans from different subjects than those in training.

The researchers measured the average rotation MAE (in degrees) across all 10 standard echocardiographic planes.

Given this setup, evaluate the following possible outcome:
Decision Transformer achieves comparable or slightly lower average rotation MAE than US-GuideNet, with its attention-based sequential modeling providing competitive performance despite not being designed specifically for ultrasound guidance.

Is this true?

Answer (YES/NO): NO